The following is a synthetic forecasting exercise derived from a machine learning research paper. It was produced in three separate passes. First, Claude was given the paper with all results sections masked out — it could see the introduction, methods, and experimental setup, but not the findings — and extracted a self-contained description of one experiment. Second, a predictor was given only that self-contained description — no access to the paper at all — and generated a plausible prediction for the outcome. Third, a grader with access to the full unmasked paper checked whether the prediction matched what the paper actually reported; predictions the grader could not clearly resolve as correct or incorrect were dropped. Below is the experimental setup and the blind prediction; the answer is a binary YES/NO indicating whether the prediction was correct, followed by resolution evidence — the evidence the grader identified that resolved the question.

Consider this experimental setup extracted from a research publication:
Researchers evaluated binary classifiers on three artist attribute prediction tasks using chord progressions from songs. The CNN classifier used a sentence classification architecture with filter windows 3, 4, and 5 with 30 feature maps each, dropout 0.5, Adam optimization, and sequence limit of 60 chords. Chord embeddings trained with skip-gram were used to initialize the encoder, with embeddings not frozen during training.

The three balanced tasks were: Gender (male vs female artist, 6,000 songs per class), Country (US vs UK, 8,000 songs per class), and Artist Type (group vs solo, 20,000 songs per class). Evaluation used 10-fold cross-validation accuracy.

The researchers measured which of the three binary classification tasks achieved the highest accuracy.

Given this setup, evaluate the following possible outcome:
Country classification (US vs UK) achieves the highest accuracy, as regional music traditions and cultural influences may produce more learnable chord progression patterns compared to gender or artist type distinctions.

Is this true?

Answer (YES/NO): NO